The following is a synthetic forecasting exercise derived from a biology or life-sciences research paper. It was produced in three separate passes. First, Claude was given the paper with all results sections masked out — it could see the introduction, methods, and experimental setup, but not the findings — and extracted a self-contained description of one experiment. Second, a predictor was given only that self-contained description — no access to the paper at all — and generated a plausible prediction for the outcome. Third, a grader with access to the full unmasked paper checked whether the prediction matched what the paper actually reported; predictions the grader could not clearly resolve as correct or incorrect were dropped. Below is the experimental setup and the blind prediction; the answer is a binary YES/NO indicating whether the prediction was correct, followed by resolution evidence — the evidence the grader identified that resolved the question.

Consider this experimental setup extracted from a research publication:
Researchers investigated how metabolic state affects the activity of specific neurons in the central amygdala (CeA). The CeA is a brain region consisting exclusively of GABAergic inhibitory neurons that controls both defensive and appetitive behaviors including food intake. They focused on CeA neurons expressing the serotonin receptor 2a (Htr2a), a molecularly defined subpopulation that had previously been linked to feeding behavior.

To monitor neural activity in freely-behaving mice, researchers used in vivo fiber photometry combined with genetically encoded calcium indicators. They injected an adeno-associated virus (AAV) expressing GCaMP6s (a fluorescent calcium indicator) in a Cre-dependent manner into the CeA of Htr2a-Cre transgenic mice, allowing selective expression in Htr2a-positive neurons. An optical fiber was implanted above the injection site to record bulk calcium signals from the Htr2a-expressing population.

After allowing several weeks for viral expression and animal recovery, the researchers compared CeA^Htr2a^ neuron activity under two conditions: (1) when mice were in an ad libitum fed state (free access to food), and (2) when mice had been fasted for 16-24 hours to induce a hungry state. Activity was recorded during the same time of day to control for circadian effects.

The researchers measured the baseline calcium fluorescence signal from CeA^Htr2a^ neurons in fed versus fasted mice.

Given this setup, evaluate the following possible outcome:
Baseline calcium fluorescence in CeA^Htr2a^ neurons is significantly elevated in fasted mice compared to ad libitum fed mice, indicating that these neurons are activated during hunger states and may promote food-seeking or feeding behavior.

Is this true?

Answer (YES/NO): NO